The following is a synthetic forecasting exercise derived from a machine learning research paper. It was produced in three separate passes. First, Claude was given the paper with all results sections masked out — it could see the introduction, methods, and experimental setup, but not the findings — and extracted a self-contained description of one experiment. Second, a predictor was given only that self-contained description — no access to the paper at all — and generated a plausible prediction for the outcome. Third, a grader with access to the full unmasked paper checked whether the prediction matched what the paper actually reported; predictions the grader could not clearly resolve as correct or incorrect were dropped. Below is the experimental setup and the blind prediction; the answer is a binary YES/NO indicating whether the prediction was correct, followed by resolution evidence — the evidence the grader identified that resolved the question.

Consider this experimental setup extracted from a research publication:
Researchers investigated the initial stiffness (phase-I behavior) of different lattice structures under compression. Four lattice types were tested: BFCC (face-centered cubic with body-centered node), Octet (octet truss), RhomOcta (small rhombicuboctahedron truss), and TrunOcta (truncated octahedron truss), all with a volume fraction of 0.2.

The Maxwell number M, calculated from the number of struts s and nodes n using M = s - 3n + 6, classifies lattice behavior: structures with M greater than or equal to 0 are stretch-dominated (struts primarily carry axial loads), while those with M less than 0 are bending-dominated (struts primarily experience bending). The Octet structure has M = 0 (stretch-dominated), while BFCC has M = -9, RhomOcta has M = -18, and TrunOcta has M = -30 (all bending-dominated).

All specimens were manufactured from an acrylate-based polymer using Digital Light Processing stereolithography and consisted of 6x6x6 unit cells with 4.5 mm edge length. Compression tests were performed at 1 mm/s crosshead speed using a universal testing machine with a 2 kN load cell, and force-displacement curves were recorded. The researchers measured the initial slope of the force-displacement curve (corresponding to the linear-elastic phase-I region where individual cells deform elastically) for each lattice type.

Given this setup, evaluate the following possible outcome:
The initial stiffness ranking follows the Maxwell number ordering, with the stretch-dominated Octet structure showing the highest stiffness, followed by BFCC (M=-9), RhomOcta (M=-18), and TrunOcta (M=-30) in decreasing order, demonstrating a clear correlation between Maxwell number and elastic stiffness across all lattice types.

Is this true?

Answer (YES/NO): NO